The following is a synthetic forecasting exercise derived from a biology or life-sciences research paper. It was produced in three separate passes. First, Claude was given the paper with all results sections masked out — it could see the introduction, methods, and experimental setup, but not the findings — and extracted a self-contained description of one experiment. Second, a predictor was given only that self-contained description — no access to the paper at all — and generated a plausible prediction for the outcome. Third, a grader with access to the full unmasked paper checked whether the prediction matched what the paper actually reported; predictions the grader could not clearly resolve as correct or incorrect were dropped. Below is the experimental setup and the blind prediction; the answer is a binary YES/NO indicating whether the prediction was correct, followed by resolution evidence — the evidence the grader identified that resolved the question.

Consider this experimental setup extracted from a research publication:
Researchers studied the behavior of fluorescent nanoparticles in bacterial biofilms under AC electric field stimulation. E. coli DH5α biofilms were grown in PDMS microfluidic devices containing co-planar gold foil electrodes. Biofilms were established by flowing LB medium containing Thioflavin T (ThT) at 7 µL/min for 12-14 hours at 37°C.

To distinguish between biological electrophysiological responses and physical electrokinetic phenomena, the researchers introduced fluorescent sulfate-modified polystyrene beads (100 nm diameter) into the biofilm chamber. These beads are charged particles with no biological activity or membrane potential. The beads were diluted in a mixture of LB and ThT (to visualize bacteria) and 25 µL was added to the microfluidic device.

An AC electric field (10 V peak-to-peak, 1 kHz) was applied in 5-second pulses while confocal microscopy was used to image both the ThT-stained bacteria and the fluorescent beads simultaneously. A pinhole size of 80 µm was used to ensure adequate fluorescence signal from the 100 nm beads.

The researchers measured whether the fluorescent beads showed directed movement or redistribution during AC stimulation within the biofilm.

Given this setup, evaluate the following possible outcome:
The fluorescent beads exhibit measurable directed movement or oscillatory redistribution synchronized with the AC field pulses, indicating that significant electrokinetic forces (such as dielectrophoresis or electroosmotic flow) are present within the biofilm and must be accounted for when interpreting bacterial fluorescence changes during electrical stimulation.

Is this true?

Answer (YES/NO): YES